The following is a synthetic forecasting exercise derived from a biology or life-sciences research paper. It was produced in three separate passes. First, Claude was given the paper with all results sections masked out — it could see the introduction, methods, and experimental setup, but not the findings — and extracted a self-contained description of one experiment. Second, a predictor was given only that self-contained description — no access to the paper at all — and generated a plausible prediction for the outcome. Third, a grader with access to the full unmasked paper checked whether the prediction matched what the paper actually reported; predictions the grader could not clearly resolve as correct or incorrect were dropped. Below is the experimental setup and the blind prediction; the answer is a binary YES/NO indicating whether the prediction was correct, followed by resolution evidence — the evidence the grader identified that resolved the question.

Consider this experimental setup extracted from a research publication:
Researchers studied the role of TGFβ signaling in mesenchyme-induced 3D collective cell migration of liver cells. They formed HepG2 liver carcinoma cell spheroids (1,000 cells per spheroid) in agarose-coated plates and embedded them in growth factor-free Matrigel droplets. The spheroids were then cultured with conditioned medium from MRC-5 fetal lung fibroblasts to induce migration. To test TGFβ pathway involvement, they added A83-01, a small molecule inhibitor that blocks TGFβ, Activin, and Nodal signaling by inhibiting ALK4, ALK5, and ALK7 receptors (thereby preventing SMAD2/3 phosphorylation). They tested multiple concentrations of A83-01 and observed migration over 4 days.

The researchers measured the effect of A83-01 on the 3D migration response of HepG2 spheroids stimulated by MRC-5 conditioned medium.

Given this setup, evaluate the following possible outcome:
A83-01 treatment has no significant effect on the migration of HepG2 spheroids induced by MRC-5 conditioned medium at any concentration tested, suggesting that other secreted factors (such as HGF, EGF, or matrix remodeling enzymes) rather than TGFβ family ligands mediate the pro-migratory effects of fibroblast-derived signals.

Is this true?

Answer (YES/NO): NO